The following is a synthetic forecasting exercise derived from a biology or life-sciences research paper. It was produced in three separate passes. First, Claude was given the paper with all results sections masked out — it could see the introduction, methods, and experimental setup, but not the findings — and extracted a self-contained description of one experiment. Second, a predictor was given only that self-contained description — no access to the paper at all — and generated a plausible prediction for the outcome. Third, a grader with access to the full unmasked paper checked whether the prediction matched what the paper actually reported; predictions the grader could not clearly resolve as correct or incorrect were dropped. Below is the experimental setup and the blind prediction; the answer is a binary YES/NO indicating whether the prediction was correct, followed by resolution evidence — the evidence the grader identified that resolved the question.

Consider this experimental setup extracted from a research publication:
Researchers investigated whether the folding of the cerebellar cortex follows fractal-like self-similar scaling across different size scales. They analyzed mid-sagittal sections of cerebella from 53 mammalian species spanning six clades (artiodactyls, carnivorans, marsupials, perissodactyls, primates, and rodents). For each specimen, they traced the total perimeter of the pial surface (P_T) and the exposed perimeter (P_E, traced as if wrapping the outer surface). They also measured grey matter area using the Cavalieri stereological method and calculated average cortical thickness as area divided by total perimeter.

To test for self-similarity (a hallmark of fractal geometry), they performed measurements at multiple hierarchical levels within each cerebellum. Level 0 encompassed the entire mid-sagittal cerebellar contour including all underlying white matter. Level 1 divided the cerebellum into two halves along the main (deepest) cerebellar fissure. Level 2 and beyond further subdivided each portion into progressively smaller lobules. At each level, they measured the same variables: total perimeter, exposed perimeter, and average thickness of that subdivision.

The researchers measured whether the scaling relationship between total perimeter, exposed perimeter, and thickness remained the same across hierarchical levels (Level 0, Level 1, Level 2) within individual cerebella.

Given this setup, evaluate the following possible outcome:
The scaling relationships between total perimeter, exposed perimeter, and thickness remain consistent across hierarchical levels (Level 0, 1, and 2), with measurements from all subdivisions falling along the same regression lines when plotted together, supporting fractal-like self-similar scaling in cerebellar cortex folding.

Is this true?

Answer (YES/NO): NO